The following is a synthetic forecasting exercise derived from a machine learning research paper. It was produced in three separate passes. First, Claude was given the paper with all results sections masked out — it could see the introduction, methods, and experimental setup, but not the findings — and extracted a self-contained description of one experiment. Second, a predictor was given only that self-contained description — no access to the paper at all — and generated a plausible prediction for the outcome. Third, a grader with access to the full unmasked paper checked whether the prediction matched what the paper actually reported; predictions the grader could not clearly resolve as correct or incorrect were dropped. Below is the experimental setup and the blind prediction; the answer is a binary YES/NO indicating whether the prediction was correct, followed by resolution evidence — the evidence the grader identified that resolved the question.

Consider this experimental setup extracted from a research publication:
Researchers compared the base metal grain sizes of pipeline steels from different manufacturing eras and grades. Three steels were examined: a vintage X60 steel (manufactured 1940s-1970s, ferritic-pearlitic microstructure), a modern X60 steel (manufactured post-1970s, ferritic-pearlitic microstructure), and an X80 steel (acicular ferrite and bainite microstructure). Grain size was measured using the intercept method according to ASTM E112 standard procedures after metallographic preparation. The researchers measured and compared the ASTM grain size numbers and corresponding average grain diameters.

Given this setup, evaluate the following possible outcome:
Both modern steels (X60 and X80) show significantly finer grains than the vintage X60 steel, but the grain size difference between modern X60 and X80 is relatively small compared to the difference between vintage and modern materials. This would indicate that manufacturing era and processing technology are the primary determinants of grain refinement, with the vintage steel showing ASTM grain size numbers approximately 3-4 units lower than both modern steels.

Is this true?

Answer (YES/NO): NO